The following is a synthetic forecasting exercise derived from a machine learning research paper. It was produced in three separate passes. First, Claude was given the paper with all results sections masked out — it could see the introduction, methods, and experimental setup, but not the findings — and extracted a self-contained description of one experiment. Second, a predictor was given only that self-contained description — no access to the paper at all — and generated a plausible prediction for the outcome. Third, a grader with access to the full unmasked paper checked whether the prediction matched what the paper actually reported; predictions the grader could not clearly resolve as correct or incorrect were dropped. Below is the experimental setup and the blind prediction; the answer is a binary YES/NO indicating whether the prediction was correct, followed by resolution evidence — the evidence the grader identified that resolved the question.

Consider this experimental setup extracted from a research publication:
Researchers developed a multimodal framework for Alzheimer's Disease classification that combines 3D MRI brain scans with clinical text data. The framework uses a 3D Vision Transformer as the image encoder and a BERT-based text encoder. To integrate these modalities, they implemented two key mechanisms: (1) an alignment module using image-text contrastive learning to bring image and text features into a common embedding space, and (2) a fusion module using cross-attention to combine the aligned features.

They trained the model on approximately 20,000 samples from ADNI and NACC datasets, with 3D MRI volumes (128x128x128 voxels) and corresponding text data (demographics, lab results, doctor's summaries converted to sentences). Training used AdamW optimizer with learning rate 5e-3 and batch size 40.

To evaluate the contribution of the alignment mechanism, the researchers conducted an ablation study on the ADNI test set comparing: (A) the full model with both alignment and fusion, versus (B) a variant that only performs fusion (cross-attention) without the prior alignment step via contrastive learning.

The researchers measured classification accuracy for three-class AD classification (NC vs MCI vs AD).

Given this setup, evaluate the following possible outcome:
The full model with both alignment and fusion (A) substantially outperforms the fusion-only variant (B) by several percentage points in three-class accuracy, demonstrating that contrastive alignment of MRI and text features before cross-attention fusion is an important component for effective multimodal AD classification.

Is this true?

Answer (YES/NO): YES